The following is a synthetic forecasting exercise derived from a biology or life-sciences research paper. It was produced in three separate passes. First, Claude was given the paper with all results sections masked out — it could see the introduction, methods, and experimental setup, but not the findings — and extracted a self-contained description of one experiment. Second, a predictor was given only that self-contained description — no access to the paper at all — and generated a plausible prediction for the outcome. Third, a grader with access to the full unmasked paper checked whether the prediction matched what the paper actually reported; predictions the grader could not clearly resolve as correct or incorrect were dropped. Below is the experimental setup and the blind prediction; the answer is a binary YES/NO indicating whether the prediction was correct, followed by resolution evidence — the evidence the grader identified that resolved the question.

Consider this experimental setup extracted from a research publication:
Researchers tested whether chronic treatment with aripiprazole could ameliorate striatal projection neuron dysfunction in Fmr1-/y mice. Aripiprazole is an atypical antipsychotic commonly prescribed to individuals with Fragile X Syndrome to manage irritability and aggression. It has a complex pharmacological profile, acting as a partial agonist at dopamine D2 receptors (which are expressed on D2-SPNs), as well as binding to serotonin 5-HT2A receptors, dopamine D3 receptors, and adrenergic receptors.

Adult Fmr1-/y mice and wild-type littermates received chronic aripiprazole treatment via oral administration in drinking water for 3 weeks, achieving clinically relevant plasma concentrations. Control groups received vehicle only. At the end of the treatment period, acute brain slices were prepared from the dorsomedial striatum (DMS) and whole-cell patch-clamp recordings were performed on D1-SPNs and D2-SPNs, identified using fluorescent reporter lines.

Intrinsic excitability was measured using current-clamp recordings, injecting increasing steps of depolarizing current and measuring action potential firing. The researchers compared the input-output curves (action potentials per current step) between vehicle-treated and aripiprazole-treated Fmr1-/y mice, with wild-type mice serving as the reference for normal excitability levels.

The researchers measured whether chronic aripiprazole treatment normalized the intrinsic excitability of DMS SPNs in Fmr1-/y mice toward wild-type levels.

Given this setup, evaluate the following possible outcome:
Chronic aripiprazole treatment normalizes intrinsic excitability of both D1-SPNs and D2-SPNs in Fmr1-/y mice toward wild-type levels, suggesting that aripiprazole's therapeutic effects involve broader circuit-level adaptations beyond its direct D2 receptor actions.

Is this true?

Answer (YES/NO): NO